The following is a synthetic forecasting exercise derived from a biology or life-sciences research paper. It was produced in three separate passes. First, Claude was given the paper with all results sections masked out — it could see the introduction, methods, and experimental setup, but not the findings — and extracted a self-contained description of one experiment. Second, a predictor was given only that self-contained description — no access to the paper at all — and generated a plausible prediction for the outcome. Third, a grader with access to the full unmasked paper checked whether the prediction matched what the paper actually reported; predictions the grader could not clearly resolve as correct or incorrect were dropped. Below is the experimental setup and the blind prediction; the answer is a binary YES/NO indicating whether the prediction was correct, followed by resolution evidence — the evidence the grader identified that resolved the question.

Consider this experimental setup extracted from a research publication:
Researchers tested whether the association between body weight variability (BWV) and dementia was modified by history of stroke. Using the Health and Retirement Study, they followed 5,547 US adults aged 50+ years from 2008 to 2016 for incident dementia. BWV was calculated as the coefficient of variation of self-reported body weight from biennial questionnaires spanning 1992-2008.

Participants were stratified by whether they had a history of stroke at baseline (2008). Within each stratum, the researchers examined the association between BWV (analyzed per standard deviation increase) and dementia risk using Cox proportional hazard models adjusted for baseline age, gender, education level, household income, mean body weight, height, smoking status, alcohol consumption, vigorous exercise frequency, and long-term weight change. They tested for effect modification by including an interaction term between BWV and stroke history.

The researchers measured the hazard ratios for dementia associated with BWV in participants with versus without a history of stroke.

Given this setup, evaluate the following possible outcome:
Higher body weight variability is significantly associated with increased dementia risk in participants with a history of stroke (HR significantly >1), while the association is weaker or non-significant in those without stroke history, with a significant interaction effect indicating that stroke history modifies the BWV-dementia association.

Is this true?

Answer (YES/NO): YES